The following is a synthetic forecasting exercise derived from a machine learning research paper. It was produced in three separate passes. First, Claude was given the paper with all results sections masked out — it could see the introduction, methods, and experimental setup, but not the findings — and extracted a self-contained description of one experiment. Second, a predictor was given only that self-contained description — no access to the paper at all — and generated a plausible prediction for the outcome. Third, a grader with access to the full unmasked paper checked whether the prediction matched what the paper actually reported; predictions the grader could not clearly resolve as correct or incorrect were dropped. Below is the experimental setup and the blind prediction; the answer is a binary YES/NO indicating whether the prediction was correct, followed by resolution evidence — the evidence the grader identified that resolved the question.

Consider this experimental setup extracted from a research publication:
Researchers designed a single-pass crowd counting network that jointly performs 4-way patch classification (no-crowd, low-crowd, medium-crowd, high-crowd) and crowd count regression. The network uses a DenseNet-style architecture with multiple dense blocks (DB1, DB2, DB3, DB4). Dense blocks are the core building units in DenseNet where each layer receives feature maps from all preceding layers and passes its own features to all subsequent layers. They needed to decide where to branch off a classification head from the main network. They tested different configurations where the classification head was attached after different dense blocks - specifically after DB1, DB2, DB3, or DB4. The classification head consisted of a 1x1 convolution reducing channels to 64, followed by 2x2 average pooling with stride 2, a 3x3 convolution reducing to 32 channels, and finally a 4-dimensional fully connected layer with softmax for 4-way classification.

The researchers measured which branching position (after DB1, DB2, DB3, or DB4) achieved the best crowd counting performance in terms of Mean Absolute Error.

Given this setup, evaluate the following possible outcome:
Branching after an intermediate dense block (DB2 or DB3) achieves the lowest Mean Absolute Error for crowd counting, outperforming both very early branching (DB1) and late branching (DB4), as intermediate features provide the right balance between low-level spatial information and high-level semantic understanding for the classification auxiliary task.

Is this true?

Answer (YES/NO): YES